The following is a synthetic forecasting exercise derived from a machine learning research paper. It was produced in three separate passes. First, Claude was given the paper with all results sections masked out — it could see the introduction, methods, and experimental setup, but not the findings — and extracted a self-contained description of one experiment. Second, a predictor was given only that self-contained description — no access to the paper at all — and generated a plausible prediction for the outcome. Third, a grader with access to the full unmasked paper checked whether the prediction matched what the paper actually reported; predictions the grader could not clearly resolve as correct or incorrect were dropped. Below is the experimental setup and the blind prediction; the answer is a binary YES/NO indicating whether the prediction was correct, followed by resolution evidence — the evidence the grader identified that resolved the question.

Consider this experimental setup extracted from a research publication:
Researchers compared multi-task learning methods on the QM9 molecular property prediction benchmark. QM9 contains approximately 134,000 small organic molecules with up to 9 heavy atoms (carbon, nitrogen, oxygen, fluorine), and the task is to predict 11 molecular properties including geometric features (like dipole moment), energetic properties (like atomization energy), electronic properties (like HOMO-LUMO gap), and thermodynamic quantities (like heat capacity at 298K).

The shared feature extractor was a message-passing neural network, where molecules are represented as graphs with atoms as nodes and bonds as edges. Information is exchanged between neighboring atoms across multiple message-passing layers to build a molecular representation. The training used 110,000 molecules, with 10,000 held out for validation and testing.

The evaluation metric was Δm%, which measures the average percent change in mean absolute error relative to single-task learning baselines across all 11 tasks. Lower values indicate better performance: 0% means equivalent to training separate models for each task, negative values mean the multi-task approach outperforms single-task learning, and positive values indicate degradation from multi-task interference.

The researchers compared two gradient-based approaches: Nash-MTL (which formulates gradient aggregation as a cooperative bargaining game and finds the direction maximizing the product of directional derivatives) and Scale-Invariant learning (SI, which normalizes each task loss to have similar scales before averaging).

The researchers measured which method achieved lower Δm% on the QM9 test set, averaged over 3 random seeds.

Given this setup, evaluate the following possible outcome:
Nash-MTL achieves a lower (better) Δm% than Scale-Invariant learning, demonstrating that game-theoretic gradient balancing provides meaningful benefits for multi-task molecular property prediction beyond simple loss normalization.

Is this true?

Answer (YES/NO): YES